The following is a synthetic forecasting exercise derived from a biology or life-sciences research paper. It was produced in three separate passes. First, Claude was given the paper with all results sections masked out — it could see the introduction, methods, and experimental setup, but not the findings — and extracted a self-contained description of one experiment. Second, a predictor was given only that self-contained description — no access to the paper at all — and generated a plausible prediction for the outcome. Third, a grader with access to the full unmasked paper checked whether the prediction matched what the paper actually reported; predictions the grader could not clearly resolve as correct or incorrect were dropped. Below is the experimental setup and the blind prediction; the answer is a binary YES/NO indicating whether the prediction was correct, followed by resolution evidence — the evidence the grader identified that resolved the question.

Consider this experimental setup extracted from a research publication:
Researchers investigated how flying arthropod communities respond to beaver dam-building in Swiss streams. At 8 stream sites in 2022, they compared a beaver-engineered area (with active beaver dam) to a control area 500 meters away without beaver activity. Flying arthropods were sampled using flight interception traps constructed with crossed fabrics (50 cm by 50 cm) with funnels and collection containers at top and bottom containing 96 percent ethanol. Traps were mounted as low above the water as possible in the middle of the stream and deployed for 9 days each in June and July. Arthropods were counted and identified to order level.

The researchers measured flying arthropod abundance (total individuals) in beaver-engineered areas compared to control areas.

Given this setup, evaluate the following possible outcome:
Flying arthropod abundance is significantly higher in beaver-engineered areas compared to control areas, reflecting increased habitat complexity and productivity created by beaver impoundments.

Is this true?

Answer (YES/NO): NO